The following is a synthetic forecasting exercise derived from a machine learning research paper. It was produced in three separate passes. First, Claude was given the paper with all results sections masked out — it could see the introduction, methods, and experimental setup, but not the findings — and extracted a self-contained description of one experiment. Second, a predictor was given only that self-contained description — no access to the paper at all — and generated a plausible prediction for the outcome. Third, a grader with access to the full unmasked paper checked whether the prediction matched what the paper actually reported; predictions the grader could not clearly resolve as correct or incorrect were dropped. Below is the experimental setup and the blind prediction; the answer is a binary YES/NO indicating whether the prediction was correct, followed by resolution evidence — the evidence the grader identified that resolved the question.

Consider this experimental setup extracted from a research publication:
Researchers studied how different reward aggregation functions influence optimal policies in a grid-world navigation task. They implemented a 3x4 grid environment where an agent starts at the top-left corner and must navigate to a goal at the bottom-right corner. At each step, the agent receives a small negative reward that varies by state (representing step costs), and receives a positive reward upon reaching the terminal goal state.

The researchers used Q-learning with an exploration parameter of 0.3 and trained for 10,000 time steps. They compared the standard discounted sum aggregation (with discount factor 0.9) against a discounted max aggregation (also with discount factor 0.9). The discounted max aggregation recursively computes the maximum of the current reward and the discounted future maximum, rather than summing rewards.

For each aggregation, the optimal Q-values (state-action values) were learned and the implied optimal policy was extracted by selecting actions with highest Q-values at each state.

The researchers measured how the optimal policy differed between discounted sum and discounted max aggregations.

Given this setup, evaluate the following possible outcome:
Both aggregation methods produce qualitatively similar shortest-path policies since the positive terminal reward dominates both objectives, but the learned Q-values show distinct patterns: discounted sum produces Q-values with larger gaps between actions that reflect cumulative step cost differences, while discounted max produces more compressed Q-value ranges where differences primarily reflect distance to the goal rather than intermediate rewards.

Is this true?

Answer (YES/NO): NO